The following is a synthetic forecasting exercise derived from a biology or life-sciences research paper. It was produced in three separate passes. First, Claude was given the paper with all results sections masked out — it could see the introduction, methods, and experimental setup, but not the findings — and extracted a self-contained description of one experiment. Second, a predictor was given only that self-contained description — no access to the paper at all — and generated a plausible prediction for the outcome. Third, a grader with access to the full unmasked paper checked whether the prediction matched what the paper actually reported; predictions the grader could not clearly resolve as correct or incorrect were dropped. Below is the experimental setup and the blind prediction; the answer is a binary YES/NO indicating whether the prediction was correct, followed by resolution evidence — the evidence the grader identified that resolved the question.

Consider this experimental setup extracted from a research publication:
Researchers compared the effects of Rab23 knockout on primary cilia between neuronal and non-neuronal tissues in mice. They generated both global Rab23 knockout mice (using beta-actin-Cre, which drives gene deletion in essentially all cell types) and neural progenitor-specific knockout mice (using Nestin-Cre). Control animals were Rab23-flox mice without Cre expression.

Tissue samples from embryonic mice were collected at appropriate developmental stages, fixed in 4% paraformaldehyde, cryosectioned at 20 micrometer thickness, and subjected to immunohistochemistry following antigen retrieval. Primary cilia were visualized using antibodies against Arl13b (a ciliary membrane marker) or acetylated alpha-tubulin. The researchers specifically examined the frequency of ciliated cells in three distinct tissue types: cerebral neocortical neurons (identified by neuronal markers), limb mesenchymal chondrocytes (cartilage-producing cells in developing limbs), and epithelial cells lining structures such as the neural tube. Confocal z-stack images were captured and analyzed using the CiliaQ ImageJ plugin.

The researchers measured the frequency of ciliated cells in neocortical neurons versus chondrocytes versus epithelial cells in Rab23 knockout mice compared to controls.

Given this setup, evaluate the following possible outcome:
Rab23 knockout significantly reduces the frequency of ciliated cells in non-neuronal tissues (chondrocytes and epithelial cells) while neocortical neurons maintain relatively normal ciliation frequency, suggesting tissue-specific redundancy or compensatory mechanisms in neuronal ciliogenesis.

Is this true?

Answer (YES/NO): NO